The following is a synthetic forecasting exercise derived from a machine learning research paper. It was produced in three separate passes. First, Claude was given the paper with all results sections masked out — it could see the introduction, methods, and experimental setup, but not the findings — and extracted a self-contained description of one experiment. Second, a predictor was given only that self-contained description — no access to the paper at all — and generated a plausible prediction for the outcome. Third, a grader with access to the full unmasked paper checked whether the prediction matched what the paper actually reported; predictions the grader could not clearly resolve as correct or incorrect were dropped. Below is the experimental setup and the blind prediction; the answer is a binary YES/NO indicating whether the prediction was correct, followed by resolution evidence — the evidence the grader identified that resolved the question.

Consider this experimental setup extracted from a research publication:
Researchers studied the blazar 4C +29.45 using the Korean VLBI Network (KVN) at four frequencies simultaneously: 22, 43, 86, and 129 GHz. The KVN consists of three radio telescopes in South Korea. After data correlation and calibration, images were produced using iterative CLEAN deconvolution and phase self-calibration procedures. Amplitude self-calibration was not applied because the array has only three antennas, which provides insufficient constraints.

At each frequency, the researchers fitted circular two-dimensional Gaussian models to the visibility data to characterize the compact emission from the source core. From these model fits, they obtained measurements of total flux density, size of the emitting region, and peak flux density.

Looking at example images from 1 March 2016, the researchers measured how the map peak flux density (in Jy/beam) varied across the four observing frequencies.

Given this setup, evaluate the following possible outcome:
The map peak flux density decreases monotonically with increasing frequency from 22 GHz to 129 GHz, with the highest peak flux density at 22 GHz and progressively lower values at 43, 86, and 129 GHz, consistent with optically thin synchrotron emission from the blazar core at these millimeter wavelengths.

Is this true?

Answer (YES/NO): NO